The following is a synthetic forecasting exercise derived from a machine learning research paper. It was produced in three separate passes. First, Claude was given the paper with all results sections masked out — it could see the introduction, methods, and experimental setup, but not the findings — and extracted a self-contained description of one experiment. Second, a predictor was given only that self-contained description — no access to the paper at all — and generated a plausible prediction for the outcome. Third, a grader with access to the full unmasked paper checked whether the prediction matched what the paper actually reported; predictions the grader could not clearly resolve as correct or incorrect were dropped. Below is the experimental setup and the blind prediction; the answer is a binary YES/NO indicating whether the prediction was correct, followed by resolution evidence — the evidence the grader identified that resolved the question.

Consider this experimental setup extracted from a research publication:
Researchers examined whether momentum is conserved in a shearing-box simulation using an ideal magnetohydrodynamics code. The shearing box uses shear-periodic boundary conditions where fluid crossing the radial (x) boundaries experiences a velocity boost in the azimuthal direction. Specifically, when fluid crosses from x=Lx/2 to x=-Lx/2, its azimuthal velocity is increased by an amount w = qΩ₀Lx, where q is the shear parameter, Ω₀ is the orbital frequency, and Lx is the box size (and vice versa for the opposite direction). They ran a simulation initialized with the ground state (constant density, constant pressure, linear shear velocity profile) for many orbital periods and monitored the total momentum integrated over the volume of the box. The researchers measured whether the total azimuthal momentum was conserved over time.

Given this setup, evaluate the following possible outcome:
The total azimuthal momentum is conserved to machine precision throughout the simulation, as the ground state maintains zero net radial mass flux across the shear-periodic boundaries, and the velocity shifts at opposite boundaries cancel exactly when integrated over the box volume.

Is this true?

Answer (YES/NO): NO